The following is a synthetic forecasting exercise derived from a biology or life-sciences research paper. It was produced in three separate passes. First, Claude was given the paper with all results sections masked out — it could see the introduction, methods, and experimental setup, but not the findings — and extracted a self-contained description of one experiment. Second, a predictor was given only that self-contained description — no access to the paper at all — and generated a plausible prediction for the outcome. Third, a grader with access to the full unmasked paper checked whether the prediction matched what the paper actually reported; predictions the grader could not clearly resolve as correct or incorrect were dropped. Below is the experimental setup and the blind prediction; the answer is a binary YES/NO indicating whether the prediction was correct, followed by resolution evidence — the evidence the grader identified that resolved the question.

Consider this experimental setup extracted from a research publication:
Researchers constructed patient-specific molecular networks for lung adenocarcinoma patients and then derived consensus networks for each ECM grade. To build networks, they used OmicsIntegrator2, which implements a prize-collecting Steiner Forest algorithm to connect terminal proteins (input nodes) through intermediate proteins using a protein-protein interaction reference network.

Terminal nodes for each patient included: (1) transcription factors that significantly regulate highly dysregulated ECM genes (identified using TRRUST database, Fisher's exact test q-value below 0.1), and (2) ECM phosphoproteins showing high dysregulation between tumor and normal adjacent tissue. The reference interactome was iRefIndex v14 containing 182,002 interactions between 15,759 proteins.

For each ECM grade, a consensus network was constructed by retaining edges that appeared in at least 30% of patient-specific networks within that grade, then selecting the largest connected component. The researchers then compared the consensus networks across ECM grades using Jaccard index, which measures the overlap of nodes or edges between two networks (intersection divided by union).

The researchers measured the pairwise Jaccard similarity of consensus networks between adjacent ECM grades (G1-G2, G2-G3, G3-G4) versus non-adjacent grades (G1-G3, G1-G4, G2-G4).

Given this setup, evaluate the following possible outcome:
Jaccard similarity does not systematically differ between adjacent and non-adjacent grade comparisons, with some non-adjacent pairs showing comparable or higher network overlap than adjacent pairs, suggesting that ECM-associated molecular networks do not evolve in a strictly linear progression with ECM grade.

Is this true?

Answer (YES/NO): NO